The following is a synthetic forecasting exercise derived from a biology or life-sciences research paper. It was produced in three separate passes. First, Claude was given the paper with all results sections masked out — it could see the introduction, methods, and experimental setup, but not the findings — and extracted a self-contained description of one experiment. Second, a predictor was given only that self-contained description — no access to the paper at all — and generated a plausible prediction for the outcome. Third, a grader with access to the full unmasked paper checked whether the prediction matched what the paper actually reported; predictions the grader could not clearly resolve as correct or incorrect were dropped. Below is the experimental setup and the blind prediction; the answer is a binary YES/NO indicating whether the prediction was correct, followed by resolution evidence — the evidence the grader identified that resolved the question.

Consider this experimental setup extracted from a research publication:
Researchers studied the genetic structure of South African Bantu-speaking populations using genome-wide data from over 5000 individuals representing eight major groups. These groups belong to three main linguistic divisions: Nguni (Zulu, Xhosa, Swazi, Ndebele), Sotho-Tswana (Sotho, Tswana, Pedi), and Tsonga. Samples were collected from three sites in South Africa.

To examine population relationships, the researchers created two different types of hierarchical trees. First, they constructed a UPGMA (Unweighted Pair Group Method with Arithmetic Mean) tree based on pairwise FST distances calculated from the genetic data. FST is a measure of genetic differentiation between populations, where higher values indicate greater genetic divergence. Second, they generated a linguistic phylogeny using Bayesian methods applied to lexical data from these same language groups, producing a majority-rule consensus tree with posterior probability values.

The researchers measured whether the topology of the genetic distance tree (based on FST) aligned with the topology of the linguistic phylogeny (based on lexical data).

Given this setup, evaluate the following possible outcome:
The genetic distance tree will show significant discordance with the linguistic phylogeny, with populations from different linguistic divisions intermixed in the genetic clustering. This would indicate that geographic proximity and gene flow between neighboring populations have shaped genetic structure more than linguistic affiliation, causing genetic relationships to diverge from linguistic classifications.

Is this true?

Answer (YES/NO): NO